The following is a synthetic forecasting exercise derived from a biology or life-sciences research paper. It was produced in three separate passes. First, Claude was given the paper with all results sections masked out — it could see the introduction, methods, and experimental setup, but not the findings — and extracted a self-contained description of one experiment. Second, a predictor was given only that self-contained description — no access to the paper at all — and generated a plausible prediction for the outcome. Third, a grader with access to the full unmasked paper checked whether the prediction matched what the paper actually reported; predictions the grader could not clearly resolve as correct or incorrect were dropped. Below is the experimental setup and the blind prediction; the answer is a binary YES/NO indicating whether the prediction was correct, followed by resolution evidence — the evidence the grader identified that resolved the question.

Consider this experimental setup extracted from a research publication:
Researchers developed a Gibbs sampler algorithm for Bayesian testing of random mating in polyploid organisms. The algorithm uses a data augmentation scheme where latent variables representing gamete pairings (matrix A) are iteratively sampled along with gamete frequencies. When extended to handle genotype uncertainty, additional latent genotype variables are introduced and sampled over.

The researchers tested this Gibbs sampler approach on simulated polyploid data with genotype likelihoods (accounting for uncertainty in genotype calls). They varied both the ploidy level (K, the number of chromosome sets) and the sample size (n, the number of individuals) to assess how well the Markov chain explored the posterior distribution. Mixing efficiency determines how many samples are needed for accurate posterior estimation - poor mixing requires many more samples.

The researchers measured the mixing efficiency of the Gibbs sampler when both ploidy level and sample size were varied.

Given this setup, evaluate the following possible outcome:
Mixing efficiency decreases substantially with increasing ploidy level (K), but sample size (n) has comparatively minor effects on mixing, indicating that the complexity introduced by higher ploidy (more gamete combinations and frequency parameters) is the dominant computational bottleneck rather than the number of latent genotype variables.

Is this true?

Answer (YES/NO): NO